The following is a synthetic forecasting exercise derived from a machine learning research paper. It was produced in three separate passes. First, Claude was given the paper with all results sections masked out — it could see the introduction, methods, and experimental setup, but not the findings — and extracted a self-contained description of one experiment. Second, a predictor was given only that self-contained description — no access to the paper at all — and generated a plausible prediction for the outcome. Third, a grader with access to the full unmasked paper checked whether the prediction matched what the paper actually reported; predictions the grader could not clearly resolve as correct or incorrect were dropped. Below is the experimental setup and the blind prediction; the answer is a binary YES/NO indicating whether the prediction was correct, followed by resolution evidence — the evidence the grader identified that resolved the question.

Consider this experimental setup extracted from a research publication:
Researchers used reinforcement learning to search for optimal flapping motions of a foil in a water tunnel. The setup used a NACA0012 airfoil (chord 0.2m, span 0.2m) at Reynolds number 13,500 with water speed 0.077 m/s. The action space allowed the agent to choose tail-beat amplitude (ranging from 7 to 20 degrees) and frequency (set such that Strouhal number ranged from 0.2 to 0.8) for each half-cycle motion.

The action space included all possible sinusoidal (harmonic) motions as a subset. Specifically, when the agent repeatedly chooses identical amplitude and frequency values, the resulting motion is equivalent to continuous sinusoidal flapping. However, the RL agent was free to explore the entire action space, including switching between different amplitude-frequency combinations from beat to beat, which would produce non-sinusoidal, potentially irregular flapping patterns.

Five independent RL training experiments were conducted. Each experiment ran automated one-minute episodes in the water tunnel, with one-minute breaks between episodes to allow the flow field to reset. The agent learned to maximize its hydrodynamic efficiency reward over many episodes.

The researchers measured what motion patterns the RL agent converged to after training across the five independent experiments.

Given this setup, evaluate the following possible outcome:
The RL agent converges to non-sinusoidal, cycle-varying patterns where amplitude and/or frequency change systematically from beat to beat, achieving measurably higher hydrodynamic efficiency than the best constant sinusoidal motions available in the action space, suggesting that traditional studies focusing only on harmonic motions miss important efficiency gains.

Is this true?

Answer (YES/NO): NO